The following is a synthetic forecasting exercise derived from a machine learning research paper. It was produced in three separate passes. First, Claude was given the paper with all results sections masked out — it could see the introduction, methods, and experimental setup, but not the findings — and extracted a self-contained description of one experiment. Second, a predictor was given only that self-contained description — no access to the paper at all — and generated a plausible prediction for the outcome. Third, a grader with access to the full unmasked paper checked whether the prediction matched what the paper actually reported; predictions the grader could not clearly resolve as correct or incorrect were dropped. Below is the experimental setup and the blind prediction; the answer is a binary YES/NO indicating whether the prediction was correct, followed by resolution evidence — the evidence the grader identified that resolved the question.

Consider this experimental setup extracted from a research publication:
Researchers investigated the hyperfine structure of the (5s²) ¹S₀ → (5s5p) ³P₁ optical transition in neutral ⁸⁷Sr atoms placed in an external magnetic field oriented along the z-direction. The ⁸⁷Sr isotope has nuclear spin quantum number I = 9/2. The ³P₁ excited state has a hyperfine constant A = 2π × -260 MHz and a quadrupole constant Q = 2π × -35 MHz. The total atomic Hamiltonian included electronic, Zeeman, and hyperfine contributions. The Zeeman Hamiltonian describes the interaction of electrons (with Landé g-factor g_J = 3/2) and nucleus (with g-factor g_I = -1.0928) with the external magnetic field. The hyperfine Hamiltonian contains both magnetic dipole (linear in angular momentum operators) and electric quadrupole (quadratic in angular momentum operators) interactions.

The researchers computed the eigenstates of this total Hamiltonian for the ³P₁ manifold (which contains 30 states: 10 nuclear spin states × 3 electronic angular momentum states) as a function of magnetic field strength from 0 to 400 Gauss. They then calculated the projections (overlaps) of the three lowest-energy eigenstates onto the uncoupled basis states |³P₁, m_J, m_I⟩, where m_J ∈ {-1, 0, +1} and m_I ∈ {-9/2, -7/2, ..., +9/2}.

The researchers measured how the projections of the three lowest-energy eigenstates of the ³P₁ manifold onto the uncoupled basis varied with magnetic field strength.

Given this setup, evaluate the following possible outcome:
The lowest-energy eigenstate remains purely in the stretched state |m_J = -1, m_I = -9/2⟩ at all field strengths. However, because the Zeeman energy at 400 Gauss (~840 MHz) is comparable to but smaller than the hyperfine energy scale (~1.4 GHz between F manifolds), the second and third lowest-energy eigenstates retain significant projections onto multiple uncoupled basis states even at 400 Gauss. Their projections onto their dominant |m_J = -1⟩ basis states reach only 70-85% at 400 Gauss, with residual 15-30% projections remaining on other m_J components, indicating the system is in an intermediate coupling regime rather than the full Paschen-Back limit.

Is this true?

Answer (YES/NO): NO